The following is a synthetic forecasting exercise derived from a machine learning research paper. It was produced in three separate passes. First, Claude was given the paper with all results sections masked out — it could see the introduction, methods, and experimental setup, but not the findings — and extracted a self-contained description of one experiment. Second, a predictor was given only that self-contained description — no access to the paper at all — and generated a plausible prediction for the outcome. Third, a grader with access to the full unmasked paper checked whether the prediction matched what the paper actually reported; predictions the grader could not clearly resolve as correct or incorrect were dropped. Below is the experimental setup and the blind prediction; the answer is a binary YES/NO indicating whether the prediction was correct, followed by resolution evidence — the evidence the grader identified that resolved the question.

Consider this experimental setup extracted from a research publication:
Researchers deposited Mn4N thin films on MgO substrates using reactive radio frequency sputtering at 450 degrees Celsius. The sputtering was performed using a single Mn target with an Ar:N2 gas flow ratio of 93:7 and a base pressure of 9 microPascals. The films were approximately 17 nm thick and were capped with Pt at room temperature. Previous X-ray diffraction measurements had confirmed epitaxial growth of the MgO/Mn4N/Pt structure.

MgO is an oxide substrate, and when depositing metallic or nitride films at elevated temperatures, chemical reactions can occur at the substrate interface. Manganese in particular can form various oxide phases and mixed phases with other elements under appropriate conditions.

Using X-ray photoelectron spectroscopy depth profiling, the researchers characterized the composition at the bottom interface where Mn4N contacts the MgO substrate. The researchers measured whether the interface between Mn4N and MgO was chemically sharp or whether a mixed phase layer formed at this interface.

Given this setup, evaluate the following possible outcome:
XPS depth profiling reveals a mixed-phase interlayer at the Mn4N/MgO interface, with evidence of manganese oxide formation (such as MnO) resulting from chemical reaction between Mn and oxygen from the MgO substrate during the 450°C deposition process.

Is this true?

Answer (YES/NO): YES